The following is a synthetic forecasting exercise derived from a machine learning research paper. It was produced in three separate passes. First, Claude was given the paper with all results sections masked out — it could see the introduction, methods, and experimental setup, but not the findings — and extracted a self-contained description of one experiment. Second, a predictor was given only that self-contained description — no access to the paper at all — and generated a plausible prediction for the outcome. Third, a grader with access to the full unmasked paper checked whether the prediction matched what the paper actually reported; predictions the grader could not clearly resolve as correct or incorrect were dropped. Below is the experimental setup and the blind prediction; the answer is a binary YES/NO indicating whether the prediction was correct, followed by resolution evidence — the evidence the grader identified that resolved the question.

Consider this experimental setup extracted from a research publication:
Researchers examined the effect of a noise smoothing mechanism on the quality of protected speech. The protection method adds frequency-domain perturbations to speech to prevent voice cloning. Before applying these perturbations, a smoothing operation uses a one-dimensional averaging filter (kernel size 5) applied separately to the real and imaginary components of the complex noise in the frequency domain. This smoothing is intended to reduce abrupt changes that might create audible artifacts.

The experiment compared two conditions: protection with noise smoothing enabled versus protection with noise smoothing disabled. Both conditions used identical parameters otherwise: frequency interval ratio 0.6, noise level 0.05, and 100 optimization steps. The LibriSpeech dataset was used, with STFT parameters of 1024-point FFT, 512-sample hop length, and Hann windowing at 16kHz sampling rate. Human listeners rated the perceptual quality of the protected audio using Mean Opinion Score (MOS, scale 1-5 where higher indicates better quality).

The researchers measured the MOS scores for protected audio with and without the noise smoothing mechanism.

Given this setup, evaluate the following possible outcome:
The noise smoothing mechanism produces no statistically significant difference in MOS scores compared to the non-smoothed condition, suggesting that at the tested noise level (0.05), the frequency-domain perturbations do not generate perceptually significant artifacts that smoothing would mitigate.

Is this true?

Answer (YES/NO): YES